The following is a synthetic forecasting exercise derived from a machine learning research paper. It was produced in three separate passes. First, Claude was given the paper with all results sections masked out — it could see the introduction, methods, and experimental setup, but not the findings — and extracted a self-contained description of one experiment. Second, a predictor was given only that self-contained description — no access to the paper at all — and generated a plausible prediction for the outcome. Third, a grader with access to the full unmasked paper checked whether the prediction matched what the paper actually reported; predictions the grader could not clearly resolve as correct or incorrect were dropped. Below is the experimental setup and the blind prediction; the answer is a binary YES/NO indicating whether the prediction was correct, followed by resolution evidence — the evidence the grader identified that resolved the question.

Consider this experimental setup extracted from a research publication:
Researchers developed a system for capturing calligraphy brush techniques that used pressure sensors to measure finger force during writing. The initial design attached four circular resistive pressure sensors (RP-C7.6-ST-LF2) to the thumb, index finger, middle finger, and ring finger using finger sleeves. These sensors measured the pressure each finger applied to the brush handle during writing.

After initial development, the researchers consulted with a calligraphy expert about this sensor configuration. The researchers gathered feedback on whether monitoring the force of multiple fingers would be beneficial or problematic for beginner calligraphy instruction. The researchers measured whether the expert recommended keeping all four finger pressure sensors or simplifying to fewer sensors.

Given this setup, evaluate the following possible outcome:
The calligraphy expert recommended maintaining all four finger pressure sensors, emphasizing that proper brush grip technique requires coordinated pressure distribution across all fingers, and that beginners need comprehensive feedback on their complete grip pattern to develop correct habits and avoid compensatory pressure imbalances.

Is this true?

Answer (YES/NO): NO